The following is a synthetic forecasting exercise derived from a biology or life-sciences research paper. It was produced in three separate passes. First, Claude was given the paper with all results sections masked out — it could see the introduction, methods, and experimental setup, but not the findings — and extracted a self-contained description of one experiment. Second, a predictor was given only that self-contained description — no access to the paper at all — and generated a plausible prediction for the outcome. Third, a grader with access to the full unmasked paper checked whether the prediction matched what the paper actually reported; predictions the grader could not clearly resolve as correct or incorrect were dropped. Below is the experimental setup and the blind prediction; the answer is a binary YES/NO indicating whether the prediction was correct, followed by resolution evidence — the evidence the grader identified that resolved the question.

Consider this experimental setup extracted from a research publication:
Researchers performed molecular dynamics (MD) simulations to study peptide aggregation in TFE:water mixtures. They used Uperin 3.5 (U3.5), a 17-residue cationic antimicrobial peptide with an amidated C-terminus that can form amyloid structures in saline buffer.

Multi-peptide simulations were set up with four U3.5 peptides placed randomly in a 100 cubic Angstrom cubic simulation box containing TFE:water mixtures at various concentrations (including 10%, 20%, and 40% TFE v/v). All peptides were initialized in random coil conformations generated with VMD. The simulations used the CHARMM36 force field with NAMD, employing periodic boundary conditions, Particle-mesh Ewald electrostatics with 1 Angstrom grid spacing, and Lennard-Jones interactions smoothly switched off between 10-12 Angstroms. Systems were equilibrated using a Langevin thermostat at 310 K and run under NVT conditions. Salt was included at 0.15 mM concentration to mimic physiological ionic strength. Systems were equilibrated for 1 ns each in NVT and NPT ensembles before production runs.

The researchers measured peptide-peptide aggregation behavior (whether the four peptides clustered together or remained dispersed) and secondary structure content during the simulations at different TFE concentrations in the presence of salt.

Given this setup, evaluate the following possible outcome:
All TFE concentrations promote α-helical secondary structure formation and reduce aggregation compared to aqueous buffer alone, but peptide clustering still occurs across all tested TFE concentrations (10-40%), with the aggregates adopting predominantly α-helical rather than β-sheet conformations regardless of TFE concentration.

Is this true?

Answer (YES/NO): NO